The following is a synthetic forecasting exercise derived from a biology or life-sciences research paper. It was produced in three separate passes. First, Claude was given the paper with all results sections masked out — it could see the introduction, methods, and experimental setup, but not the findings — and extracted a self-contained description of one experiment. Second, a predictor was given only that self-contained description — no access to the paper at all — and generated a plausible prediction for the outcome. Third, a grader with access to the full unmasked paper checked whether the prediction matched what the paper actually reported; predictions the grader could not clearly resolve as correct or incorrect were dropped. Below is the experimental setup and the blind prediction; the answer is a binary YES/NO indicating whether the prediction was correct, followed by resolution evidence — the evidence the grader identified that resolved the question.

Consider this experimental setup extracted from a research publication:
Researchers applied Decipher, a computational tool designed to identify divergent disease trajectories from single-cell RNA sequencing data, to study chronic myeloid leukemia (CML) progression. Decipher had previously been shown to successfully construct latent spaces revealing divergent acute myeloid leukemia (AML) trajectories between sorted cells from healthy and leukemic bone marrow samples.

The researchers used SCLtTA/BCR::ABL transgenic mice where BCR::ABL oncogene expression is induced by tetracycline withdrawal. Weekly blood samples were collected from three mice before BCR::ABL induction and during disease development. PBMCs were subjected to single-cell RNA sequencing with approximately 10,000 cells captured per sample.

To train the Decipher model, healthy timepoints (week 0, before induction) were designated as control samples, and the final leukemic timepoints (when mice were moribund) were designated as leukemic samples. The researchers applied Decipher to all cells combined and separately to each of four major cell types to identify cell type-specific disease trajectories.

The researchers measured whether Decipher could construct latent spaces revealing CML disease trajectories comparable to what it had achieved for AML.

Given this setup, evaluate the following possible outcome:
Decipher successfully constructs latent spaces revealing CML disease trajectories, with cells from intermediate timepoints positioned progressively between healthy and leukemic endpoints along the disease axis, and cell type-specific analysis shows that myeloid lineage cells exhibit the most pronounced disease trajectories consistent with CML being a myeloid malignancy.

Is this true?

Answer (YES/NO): NO